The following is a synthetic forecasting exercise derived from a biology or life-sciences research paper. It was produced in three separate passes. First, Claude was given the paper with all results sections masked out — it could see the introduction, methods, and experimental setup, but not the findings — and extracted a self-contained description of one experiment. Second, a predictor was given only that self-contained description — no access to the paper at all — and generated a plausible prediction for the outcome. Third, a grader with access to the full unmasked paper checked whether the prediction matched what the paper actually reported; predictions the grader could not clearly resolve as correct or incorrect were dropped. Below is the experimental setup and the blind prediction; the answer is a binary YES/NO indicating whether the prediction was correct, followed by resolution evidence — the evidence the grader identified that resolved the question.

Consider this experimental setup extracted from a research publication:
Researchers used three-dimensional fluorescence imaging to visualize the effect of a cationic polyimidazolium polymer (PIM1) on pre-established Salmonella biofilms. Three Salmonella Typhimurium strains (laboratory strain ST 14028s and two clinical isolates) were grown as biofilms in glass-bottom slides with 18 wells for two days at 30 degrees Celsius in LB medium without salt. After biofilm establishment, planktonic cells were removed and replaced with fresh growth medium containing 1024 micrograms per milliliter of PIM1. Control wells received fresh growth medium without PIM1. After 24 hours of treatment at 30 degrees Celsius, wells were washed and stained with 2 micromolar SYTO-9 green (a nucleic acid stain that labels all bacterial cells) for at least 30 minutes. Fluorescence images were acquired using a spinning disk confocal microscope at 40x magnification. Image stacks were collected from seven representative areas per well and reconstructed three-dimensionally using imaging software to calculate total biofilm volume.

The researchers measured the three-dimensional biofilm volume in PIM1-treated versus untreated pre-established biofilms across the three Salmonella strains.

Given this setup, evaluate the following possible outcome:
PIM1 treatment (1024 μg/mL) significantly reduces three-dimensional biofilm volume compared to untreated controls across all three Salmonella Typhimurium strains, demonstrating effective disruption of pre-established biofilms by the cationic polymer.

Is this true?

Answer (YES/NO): YES